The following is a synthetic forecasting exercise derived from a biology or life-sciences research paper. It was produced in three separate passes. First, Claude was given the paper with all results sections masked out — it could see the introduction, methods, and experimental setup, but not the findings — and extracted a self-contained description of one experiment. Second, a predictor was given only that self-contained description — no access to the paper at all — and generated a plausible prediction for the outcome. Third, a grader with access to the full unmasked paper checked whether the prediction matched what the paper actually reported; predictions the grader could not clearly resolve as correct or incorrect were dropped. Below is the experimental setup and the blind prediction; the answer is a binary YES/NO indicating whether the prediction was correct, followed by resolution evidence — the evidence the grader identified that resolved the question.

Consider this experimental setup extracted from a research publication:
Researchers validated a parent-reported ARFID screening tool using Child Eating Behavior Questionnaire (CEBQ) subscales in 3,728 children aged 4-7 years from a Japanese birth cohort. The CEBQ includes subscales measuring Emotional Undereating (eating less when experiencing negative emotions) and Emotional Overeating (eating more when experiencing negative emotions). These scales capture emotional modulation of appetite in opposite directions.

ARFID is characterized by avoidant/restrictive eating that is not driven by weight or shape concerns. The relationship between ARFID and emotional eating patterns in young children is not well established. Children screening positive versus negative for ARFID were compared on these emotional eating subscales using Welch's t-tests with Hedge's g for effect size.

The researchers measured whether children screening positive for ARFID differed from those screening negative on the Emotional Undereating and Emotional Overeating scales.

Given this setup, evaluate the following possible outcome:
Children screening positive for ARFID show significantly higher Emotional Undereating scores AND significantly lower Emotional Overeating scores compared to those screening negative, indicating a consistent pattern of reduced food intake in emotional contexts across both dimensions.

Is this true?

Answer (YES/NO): NO